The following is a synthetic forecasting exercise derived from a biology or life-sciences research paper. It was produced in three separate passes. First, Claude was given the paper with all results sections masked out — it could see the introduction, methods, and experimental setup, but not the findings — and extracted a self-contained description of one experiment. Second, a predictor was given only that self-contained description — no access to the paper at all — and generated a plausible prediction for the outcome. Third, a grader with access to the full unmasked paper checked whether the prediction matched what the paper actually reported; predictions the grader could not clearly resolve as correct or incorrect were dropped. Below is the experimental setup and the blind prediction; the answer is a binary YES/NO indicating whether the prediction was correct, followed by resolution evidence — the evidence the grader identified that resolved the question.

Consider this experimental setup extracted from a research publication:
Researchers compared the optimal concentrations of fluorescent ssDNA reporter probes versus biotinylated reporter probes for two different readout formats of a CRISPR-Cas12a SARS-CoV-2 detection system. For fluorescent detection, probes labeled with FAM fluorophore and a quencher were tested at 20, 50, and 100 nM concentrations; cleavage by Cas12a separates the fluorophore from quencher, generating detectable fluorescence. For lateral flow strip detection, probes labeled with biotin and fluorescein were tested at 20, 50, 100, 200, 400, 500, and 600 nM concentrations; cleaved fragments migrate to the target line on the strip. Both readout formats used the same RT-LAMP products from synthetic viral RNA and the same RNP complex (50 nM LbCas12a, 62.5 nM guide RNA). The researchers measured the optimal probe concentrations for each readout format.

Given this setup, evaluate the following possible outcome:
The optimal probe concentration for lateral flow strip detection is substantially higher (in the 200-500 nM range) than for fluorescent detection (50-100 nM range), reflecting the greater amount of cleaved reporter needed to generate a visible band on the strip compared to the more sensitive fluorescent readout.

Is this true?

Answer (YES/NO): NO